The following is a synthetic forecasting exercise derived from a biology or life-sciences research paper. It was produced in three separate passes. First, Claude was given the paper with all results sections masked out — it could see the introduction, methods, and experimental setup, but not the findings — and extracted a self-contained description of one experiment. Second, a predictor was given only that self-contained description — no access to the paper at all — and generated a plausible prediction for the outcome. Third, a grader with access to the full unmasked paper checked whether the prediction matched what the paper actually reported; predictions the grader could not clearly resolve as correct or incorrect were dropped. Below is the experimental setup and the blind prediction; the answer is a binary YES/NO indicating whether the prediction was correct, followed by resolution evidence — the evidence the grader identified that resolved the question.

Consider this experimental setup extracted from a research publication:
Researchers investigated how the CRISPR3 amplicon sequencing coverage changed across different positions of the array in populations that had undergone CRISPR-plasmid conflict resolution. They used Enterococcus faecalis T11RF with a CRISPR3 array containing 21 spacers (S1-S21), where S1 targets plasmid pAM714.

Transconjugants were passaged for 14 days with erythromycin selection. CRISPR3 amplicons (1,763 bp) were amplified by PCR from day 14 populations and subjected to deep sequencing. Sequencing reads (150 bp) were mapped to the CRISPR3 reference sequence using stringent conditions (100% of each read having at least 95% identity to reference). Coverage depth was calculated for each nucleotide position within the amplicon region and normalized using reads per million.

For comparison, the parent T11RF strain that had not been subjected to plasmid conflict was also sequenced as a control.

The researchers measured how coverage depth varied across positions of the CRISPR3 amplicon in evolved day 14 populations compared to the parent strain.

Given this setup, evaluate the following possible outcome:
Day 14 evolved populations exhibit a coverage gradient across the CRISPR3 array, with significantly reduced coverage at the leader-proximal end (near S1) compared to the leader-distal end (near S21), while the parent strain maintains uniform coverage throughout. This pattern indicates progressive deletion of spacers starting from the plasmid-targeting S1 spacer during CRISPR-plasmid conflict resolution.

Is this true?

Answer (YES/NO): NO